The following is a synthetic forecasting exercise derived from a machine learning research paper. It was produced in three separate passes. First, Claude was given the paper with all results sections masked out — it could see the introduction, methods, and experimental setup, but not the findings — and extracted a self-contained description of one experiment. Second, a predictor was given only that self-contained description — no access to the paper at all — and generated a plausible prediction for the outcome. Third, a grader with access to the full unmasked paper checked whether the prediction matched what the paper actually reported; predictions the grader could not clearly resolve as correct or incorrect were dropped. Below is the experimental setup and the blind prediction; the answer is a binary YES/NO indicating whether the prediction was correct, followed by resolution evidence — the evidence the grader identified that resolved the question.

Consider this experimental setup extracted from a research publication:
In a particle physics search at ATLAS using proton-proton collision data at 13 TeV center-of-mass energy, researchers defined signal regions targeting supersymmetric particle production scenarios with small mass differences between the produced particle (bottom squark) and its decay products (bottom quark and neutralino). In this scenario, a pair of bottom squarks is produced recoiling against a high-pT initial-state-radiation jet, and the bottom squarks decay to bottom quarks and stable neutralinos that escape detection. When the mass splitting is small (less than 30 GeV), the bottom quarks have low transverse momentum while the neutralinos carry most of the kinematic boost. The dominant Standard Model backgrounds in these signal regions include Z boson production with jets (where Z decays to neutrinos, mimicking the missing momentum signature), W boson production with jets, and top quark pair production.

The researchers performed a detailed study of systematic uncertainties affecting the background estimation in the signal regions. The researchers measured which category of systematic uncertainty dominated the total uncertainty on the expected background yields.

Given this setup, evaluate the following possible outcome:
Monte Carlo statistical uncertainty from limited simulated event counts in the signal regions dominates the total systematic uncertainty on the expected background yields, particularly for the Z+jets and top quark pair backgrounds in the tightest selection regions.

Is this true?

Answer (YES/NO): NO